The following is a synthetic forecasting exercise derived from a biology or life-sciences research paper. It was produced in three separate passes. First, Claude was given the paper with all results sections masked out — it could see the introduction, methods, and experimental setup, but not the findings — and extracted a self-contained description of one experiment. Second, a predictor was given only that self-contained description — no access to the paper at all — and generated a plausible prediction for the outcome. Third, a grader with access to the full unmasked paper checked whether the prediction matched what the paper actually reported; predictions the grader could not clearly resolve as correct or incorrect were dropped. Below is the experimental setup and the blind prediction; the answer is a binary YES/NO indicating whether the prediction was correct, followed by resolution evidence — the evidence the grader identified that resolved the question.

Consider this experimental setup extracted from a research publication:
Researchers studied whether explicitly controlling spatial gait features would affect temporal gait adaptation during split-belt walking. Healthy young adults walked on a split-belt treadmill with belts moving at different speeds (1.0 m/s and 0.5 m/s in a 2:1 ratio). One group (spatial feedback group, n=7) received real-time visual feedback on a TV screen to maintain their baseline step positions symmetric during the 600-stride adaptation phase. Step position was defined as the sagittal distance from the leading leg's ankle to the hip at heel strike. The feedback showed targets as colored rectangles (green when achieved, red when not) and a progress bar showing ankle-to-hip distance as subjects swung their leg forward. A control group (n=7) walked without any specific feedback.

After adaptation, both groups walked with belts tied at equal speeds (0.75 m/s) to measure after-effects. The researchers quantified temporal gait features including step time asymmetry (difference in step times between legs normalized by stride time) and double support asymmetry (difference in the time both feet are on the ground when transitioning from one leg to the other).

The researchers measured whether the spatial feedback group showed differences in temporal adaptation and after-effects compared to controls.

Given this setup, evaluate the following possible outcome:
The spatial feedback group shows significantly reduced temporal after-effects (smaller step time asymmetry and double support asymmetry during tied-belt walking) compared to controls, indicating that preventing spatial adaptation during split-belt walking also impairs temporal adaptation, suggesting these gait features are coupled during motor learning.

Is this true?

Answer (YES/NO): NO